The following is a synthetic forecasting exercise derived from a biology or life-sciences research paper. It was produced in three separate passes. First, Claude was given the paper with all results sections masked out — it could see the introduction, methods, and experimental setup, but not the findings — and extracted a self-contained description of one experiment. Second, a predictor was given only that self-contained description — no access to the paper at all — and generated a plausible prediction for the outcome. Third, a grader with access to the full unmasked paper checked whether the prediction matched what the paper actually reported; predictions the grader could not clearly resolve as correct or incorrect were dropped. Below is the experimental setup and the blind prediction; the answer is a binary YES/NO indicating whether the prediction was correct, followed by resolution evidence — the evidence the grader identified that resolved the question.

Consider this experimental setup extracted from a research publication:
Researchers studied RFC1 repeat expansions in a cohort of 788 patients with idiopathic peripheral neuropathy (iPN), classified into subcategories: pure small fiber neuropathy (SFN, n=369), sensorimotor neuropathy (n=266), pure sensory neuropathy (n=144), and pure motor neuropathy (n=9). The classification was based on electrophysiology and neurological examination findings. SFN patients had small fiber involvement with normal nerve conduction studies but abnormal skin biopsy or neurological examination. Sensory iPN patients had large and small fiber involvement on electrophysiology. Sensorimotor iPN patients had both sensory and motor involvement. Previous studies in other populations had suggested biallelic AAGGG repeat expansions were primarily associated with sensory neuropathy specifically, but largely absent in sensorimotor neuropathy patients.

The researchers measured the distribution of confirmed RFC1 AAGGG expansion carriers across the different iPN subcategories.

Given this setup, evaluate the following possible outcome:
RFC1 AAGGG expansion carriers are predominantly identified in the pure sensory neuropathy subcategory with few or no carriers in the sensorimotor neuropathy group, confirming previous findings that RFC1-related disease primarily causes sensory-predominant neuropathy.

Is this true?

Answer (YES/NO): NO